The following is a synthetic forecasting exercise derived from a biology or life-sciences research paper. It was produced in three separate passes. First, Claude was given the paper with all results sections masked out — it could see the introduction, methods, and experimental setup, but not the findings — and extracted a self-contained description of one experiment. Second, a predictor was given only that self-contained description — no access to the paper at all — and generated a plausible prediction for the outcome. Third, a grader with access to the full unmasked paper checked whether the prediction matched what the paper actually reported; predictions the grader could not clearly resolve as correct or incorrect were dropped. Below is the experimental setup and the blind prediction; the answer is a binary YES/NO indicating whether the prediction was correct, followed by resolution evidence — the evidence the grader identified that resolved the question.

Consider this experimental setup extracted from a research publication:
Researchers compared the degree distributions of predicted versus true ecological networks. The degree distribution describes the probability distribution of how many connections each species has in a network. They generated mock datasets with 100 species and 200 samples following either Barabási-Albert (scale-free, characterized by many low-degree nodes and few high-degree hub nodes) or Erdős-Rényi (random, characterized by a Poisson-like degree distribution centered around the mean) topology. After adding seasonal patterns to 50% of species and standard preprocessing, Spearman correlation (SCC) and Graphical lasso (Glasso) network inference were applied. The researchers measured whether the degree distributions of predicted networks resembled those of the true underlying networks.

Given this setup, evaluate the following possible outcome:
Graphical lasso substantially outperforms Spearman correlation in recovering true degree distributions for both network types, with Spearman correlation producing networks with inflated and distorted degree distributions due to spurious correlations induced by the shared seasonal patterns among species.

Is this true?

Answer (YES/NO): NO